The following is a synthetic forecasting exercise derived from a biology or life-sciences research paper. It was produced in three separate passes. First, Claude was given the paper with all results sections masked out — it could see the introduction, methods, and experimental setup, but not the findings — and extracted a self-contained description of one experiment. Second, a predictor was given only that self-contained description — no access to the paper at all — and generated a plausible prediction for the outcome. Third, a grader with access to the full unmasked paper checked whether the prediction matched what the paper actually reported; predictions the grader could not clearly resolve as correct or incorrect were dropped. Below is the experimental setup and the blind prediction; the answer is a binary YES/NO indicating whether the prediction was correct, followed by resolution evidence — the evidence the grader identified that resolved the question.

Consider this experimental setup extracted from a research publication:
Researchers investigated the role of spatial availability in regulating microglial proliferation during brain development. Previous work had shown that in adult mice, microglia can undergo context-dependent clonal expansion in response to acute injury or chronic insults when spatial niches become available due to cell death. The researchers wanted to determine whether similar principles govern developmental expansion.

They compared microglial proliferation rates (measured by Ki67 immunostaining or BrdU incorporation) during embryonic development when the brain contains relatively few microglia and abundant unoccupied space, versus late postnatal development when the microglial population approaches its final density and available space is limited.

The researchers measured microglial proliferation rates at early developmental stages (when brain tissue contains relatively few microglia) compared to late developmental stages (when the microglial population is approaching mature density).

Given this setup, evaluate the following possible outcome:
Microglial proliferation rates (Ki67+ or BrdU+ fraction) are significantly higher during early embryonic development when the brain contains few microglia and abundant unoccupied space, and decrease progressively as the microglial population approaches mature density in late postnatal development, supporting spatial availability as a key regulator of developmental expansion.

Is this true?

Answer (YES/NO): NO